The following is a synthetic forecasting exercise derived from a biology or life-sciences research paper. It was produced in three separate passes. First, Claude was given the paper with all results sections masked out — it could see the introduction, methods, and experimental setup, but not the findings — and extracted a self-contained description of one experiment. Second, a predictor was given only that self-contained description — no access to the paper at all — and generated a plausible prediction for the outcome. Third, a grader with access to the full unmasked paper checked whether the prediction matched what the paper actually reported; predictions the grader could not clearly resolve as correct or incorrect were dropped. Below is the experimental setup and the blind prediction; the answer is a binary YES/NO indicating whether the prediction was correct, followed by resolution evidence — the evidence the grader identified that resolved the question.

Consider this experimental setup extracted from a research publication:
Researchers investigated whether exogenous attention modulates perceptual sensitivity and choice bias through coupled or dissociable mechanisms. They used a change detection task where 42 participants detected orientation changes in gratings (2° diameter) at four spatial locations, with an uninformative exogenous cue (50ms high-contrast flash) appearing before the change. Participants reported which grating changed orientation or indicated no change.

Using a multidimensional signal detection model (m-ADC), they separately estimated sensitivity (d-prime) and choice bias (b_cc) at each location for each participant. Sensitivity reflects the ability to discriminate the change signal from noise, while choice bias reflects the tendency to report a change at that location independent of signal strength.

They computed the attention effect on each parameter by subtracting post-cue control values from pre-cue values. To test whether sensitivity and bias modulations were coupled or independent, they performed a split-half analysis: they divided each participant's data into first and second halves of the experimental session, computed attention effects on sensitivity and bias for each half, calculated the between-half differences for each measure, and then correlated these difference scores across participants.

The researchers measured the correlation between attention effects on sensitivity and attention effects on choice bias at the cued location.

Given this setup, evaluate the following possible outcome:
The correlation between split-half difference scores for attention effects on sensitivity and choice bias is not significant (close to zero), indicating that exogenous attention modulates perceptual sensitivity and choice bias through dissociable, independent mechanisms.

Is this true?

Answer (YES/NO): YES